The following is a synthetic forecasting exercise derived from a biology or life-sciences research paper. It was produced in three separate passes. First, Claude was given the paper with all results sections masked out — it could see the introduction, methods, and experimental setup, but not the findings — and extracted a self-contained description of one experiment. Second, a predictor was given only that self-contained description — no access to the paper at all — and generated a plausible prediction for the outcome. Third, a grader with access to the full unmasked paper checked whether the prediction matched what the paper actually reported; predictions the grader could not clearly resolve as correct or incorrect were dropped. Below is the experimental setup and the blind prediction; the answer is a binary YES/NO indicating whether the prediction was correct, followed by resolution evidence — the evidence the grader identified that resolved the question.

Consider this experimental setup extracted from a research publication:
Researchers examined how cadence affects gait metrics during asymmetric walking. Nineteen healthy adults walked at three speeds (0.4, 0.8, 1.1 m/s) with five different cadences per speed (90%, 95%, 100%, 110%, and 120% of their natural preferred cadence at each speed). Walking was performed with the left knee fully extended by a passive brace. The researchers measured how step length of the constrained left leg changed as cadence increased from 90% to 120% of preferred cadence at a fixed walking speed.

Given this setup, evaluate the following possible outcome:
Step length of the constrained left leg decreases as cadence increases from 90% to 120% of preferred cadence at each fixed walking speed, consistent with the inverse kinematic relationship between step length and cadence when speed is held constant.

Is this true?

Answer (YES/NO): YES